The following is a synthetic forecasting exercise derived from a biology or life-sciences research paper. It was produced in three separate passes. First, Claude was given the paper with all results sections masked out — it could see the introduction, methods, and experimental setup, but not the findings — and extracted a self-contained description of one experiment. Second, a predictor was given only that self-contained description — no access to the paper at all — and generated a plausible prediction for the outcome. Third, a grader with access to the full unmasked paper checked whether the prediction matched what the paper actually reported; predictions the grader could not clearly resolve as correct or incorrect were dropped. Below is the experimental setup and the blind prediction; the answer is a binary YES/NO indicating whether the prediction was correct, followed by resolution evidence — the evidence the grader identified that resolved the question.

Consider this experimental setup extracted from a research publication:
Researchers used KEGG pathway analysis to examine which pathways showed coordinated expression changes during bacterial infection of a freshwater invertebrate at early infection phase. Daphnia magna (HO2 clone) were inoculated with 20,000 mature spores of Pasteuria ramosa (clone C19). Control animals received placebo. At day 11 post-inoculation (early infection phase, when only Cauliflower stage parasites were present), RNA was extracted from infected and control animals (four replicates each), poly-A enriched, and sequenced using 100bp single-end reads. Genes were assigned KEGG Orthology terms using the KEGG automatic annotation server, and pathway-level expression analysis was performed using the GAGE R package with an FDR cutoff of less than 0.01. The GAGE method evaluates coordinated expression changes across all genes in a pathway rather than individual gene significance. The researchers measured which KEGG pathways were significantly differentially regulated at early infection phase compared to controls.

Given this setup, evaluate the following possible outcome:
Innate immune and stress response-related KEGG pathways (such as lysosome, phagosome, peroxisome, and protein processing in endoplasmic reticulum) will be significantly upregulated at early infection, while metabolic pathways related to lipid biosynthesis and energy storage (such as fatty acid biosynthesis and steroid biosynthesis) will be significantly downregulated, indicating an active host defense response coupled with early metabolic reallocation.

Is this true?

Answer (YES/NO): NO